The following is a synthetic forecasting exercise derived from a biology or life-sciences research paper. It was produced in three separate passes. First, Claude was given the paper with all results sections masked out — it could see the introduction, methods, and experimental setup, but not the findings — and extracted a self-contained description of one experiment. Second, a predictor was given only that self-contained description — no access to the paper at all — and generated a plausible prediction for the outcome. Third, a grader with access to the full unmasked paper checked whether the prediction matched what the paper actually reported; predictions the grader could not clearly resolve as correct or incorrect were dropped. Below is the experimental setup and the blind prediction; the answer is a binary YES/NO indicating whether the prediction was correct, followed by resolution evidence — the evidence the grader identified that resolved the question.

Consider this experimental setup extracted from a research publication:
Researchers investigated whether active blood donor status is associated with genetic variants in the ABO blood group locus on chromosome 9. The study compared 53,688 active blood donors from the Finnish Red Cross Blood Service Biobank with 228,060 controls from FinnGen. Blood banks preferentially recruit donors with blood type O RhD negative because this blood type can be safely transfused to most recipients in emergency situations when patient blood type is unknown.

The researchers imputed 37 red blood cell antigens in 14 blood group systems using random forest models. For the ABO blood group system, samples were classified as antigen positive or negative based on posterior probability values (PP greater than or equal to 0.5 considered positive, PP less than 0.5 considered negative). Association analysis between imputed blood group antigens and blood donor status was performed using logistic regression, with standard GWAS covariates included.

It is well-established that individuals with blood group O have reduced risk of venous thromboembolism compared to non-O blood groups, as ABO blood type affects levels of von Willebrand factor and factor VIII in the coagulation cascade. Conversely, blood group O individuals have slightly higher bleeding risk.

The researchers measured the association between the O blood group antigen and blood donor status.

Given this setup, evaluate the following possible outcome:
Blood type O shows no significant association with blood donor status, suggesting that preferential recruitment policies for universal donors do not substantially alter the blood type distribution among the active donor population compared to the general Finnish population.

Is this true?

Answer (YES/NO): NO